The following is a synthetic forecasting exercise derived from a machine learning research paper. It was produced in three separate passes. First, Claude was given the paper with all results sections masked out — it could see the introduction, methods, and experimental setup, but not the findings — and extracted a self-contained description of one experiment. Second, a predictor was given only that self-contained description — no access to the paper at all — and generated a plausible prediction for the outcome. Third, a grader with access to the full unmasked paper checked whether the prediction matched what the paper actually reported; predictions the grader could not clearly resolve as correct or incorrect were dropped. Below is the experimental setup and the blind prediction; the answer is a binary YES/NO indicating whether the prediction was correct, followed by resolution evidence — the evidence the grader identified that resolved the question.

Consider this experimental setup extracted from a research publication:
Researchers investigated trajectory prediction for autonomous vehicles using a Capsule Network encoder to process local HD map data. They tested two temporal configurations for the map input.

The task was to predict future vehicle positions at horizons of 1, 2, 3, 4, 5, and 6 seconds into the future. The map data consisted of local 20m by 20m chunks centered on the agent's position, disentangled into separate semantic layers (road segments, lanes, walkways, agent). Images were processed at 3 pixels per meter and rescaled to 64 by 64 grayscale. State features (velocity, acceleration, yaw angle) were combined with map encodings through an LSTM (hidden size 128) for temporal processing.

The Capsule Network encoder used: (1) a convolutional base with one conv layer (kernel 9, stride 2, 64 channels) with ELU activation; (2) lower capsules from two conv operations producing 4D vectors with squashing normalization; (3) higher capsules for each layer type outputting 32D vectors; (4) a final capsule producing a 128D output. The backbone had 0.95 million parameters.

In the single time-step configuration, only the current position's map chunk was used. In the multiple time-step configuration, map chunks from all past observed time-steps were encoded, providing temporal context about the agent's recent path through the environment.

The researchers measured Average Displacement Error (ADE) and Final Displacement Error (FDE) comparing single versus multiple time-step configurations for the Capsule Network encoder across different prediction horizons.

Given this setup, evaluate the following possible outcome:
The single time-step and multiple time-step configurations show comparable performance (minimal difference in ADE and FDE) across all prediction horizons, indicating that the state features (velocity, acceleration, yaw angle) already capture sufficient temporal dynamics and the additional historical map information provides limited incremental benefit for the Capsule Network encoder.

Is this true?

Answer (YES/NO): NO